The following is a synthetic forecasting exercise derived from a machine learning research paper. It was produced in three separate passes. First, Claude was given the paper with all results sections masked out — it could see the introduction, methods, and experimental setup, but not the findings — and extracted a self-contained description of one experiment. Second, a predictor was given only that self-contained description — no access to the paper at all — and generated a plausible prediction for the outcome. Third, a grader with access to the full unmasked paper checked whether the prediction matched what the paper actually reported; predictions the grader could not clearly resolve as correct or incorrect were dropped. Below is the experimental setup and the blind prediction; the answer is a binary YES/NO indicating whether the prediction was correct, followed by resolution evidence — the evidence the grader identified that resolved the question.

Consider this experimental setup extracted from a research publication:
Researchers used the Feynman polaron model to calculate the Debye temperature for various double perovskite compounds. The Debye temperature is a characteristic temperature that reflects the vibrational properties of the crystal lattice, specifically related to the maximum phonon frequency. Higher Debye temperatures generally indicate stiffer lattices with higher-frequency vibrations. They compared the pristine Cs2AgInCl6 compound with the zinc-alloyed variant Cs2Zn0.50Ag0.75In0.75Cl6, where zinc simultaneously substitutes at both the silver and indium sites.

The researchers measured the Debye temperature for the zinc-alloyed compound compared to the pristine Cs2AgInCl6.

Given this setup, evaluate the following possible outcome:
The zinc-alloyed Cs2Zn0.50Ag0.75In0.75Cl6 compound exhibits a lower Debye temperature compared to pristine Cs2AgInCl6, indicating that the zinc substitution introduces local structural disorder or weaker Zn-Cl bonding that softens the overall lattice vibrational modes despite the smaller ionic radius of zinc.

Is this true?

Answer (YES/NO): YES